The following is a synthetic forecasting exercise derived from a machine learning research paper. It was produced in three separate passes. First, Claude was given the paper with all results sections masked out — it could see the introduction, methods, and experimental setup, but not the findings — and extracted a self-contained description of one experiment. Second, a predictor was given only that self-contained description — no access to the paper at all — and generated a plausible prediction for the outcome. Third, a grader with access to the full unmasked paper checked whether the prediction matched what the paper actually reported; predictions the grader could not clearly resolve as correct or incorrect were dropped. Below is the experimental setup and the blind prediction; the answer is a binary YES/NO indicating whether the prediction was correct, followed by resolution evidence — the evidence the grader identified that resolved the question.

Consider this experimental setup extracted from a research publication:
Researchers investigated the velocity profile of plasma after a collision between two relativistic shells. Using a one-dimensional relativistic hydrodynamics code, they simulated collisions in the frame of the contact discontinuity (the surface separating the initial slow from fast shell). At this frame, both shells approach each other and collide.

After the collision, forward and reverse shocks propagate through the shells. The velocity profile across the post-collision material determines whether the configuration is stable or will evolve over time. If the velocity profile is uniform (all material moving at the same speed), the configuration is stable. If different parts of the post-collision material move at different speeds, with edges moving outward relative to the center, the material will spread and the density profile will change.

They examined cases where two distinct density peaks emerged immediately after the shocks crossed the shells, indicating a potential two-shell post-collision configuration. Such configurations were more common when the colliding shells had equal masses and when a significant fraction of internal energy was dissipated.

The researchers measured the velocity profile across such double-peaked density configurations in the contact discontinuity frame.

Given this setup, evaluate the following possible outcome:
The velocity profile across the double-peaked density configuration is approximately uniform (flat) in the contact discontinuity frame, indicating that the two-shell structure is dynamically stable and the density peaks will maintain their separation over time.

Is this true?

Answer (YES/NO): NO